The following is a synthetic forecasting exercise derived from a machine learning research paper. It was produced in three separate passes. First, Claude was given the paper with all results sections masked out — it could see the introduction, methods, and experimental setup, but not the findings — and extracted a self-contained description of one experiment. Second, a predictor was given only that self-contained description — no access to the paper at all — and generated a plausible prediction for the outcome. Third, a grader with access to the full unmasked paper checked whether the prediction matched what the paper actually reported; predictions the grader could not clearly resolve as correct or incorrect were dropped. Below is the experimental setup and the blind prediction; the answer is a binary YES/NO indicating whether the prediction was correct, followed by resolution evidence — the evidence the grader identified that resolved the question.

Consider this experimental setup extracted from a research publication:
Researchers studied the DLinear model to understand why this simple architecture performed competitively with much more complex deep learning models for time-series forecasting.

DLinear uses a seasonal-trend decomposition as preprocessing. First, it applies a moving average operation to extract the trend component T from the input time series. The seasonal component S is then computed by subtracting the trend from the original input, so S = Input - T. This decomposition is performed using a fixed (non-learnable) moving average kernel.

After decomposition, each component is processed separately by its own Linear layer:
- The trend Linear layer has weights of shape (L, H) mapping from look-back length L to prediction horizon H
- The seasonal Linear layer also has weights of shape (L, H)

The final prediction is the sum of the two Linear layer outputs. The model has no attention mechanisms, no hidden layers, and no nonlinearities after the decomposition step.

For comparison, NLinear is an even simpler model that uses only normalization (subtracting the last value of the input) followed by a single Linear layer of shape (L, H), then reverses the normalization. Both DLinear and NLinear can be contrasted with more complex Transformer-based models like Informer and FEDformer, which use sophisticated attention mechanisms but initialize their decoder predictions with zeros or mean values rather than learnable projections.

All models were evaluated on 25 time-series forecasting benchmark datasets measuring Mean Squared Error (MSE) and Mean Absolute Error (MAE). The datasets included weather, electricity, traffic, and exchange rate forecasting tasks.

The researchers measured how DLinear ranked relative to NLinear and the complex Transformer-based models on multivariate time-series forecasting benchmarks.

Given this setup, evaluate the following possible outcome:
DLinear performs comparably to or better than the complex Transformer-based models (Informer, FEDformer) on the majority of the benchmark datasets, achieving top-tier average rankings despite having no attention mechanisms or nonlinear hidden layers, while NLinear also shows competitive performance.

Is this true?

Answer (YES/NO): NO